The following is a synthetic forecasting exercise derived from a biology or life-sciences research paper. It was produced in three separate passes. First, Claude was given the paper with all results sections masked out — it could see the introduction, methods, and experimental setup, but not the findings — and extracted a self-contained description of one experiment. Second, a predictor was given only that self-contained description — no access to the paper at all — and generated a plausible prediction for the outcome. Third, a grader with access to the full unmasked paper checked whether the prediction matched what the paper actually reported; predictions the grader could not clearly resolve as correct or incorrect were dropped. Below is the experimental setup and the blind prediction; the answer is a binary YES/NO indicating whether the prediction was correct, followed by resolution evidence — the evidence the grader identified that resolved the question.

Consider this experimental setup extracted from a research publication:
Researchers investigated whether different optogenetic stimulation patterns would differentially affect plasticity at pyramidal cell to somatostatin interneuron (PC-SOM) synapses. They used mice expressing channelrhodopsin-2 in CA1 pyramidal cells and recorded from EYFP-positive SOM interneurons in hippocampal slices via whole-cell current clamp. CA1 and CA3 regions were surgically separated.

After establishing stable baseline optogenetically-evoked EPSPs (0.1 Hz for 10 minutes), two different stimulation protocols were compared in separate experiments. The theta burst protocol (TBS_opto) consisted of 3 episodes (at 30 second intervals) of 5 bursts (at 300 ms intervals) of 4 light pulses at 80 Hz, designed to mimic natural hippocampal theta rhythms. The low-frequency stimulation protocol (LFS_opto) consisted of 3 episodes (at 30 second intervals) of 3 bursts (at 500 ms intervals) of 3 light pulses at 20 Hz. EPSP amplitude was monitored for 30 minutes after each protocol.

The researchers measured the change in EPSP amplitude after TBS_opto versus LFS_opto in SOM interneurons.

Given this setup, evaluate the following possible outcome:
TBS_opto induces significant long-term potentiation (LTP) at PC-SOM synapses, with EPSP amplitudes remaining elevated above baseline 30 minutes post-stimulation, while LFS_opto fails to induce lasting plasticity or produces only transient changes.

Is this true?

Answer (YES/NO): YES